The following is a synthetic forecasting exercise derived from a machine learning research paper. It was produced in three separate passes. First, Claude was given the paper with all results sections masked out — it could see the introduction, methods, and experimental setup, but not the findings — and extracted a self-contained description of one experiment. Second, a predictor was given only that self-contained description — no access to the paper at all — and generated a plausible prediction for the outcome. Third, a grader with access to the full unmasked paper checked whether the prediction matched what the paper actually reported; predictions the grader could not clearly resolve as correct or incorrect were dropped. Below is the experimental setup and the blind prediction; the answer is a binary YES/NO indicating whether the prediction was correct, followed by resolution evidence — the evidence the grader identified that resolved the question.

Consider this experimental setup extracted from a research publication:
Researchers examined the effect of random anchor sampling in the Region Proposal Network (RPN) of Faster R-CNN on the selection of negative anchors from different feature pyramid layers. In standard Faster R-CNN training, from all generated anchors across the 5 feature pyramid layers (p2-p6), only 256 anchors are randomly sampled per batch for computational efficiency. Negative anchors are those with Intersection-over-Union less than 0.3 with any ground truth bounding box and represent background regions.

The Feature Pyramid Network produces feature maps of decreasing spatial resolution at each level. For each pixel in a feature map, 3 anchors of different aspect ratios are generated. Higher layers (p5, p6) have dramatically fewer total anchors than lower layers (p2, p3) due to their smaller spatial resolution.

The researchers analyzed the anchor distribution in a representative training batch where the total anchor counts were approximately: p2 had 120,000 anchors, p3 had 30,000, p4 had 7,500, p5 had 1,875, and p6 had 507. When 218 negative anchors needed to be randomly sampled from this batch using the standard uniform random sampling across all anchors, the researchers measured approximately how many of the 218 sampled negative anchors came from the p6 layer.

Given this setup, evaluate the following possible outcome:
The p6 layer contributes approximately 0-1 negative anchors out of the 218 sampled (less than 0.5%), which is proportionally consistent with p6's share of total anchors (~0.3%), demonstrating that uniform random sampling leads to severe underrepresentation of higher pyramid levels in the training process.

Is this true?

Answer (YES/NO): NO